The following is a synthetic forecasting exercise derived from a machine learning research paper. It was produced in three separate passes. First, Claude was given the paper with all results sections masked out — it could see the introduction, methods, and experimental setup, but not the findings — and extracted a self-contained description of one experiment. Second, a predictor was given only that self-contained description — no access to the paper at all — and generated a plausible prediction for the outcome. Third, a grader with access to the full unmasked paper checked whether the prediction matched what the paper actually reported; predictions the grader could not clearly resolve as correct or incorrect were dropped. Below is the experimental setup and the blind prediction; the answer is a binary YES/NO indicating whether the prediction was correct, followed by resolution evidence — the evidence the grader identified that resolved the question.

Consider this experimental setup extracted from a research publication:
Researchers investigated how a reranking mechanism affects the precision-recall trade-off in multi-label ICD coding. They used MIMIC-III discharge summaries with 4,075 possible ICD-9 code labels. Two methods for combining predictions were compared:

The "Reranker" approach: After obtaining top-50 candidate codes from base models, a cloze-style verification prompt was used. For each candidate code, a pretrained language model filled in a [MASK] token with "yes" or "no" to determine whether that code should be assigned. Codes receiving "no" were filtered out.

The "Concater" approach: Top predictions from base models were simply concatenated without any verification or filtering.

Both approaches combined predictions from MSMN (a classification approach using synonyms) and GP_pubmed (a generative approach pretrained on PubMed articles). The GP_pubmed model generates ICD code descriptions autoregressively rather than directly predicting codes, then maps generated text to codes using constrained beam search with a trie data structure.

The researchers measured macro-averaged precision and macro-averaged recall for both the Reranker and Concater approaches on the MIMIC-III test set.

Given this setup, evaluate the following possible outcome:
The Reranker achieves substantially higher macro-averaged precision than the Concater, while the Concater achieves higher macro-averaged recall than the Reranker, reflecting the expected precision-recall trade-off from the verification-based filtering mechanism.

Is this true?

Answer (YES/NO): NO